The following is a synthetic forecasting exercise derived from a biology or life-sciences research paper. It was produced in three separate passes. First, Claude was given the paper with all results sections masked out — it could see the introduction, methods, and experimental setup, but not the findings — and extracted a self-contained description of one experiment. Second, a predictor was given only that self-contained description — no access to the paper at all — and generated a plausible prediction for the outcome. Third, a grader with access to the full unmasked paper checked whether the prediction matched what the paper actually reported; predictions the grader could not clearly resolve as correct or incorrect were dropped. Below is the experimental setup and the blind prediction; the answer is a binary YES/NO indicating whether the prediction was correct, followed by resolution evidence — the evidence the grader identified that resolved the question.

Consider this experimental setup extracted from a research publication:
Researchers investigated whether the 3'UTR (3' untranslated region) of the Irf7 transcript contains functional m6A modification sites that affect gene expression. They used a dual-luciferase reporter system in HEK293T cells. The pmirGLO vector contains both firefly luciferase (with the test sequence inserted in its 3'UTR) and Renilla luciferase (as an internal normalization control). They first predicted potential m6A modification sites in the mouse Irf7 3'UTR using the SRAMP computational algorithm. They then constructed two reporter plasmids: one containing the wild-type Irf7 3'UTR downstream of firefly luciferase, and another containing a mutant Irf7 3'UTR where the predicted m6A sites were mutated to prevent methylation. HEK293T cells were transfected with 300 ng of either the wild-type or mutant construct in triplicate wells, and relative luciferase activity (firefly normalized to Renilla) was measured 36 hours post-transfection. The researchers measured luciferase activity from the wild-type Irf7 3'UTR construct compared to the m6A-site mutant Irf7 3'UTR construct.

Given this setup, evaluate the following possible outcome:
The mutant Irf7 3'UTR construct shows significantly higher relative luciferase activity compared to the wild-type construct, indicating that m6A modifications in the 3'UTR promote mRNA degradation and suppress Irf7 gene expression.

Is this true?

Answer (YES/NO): YES